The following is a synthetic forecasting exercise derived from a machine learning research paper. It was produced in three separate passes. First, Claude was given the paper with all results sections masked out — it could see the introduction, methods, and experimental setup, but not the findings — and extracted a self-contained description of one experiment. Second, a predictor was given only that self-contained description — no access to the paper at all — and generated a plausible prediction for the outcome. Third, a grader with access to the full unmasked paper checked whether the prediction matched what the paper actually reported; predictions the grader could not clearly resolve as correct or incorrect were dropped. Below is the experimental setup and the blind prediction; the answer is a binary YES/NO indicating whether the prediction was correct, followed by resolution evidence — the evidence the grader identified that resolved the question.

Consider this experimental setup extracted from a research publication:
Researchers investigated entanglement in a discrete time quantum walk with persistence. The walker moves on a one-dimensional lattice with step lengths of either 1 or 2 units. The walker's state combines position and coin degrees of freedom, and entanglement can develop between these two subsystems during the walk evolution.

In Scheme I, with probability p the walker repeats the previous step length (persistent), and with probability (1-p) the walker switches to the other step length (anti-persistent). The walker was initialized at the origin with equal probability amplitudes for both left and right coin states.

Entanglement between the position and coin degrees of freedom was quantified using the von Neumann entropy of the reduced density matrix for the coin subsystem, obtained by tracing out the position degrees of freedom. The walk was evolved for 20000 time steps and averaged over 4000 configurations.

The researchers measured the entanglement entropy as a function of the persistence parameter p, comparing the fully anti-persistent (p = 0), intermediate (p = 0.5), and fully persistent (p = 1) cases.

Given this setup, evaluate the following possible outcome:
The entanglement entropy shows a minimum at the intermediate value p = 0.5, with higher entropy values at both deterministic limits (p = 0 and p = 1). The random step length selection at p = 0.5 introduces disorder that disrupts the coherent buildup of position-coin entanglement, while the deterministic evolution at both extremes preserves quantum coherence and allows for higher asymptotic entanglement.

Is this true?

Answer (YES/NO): NO